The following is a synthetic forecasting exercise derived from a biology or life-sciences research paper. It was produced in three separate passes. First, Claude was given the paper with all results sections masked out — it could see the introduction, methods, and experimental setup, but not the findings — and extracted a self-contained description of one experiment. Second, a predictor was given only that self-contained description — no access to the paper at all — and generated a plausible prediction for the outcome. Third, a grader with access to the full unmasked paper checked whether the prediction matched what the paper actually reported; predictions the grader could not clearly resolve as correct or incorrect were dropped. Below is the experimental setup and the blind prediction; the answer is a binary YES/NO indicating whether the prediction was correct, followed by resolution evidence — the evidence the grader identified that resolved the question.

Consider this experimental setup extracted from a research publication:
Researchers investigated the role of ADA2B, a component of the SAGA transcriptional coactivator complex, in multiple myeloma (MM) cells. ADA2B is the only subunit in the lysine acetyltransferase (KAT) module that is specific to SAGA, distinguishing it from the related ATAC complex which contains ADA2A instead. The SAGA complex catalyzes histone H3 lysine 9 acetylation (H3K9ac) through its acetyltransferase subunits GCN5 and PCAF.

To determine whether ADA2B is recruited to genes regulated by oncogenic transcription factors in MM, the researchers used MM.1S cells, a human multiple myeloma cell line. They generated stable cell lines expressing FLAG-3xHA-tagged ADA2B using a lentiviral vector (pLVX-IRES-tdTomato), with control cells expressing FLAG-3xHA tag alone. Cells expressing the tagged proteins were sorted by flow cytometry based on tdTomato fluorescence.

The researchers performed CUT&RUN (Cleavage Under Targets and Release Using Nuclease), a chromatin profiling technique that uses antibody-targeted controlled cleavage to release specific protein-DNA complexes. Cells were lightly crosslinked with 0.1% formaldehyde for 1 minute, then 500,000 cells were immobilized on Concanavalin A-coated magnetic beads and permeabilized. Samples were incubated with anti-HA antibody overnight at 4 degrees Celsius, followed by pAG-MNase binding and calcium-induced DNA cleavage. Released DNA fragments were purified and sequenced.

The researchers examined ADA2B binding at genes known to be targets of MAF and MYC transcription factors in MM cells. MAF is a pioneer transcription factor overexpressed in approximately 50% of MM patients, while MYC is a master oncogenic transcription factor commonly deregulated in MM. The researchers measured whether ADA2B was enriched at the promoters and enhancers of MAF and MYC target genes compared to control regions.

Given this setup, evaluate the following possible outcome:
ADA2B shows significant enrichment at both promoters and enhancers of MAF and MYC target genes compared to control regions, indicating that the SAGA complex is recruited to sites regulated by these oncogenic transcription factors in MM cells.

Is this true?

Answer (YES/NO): YES